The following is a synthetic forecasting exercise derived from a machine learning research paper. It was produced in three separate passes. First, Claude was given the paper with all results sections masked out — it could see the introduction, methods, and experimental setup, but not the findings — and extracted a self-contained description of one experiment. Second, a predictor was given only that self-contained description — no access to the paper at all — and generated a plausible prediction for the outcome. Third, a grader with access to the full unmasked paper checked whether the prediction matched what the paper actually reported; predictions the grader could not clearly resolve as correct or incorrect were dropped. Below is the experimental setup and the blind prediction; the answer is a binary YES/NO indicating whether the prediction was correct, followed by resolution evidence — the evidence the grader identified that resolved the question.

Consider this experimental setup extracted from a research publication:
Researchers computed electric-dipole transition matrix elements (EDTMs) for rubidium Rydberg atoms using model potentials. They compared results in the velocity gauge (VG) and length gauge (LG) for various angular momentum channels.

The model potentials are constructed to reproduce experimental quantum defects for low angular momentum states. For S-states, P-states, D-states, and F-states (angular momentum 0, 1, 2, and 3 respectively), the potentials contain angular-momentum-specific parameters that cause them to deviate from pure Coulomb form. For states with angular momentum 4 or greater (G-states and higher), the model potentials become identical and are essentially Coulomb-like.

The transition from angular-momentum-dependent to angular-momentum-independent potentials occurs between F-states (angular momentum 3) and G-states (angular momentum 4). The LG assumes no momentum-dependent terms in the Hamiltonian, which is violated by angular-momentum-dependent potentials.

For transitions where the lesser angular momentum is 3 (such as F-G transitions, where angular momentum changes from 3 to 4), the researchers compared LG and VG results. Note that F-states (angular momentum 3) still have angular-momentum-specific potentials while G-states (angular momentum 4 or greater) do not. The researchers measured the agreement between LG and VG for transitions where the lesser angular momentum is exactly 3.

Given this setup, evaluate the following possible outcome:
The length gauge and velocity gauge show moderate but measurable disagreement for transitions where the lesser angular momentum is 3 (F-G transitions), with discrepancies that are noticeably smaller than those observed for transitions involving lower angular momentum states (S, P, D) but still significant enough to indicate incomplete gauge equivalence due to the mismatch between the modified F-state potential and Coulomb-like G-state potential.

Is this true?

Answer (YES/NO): NO